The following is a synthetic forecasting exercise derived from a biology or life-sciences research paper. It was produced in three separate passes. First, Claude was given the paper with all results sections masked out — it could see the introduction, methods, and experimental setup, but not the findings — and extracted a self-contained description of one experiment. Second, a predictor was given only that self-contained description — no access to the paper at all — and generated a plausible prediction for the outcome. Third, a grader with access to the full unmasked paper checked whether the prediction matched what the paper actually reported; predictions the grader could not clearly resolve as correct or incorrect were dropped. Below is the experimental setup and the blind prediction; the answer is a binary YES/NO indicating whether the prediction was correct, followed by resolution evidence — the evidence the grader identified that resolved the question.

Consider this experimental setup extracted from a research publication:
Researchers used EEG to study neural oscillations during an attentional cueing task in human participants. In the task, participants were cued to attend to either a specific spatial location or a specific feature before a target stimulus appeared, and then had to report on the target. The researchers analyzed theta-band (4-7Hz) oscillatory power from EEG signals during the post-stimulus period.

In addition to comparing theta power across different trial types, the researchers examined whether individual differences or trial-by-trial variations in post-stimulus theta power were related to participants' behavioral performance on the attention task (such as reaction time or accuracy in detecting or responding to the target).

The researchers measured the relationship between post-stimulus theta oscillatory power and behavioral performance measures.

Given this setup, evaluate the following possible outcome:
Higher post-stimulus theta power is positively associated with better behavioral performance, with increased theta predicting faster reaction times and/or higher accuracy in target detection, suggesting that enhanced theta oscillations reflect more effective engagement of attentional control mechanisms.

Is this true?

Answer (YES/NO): YES